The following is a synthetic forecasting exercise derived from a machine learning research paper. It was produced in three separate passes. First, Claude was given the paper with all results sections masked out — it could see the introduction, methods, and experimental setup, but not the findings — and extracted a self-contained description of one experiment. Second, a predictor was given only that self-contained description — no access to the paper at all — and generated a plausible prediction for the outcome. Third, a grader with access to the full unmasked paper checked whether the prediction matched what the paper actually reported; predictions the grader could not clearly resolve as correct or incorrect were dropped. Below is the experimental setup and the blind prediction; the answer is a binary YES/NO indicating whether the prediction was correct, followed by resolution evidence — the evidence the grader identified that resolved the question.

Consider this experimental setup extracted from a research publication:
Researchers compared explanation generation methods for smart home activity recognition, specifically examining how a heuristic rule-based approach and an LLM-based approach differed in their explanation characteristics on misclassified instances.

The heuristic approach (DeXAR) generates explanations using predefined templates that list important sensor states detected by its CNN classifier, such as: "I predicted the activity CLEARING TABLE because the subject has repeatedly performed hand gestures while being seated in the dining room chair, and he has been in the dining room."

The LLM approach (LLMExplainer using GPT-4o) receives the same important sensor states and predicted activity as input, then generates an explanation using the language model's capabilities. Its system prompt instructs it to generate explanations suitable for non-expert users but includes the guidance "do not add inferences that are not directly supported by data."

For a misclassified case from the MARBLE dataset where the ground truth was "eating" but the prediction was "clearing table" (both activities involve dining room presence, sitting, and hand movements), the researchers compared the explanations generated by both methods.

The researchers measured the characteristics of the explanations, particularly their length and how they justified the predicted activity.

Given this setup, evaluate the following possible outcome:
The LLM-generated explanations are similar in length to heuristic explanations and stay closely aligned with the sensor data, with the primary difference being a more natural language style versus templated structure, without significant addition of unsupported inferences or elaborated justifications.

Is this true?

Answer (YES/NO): NO